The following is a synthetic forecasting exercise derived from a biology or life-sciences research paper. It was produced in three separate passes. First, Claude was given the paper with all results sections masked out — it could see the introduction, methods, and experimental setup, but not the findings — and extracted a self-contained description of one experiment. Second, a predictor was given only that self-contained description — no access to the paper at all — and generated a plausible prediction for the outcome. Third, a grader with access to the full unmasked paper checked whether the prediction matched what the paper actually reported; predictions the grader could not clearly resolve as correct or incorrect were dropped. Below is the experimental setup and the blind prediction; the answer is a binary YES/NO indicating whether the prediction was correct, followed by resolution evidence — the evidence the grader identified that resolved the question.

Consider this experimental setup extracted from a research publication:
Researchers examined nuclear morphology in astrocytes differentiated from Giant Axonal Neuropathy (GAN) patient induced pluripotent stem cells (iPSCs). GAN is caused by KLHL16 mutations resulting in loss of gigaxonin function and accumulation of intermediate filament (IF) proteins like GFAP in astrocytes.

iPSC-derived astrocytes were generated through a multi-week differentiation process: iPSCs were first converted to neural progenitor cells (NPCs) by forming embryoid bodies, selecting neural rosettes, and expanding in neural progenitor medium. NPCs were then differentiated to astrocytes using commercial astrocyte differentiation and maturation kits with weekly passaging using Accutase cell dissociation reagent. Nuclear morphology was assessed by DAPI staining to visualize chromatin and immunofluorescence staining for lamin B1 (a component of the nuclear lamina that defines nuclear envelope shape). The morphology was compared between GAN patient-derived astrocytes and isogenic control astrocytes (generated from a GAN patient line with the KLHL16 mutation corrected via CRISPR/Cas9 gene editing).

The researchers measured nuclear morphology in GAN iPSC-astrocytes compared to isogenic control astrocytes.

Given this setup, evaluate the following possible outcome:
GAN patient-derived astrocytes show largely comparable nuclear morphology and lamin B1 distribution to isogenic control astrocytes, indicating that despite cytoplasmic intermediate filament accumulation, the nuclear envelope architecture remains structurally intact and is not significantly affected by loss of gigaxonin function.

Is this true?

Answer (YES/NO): NO